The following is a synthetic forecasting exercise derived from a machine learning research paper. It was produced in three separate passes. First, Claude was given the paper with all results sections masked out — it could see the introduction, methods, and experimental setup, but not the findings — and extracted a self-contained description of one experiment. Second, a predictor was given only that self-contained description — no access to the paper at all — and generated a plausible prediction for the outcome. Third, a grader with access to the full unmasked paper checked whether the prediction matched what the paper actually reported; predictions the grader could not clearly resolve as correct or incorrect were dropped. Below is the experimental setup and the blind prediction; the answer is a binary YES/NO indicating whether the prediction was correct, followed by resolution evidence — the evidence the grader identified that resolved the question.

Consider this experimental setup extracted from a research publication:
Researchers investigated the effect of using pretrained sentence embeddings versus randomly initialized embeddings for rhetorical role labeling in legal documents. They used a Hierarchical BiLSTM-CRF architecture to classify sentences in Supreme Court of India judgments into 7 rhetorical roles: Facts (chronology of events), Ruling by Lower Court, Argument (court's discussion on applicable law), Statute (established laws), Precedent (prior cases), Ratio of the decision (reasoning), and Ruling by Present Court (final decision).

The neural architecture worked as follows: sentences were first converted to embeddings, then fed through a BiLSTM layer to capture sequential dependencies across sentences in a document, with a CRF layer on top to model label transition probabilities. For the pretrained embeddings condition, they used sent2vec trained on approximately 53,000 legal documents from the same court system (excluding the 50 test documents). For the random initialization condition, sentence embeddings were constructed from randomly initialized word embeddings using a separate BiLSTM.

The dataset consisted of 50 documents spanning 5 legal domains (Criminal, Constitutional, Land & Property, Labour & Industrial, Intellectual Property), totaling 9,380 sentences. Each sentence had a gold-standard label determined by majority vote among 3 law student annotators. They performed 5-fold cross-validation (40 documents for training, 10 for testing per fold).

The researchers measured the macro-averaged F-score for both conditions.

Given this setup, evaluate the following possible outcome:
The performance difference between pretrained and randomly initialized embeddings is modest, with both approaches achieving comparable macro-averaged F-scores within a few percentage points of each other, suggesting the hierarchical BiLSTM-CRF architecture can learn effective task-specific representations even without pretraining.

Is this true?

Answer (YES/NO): NO